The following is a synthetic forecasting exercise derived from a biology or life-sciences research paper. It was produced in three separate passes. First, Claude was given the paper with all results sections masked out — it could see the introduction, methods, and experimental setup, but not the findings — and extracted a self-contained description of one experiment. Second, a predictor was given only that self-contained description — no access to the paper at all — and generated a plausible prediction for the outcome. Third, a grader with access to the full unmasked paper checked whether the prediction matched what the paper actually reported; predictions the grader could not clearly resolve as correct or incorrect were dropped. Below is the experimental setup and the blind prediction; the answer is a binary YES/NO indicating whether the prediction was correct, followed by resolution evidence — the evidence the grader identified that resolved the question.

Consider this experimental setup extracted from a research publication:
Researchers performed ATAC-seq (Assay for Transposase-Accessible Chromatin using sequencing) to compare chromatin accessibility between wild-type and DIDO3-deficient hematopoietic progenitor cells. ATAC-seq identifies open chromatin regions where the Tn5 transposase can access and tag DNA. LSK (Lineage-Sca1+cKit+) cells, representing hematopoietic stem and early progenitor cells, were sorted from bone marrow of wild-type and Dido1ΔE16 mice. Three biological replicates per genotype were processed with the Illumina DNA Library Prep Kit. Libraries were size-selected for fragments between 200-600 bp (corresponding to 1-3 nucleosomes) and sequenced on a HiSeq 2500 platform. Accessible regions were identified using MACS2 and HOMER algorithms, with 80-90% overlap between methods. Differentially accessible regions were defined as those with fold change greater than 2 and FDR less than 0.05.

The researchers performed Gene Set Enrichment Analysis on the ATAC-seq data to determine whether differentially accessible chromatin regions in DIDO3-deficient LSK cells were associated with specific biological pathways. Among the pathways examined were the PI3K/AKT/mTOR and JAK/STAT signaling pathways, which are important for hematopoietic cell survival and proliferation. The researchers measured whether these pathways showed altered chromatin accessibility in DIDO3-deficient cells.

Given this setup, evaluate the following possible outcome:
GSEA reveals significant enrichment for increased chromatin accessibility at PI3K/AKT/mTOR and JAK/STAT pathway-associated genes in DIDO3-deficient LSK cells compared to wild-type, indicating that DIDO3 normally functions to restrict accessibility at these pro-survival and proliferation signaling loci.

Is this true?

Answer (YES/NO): NO